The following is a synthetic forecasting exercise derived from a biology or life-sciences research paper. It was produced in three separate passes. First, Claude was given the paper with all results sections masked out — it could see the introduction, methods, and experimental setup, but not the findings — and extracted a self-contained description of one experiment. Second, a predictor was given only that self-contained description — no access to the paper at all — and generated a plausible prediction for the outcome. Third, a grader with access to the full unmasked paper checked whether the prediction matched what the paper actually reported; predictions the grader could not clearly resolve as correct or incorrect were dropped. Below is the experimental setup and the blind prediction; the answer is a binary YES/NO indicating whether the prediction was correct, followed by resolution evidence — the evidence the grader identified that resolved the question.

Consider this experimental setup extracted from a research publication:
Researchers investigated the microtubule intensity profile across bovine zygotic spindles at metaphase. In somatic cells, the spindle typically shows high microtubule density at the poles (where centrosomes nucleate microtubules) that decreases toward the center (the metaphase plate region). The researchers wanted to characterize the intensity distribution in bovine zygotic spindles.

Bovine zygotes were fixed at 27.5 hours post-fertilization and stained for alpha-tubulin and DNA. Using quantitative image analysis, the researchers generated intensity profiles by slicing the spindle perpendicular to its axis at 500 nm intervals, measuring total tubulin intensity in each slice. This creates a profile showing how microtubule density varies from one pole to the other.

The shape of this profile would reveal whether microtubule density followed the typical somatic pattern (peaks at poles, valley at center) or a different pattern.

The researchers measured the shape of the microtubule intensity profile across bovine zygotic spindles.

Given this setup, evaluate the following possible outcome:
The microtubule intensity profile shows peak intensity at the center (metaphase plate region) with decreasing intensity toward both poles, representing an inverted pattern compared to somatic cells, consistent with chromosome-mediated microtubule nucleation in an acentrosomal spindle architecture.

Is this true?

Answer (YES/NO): NO